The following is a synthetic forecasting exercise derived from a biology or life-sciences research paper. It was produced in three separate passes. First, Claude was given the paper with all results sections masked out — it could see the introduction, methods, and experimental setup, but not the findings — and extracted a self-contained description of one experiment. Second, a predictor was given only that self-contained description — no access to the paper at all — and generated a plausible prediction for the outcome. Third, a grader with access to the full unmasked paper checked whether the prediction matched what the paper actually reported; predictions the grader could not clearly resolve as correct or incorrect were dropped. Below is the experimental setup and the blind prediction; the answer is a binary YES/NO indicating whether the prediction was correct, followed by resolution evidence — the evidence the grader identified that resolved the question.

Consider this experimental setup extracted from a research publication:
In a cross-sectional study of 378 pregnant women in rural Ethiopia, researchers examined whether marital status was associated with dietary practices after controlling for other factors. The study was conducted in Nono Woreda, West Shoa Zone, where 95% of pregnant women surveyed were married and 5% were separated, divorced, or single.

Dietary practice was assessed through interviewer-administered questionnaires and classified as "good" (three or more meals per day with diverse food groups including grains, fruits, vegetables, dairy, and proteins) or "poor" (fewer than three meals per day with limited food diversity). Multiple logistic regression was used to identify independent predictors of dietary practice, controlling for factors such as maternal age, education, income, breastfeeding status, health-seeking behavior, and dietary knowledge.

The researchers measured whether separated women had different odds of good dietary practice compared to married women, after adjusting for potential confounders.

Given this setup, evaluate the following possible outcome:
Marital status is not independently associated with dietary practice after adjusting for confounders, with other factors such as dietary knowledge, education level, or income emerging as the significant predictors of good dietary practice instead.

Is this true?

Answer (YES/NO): NO